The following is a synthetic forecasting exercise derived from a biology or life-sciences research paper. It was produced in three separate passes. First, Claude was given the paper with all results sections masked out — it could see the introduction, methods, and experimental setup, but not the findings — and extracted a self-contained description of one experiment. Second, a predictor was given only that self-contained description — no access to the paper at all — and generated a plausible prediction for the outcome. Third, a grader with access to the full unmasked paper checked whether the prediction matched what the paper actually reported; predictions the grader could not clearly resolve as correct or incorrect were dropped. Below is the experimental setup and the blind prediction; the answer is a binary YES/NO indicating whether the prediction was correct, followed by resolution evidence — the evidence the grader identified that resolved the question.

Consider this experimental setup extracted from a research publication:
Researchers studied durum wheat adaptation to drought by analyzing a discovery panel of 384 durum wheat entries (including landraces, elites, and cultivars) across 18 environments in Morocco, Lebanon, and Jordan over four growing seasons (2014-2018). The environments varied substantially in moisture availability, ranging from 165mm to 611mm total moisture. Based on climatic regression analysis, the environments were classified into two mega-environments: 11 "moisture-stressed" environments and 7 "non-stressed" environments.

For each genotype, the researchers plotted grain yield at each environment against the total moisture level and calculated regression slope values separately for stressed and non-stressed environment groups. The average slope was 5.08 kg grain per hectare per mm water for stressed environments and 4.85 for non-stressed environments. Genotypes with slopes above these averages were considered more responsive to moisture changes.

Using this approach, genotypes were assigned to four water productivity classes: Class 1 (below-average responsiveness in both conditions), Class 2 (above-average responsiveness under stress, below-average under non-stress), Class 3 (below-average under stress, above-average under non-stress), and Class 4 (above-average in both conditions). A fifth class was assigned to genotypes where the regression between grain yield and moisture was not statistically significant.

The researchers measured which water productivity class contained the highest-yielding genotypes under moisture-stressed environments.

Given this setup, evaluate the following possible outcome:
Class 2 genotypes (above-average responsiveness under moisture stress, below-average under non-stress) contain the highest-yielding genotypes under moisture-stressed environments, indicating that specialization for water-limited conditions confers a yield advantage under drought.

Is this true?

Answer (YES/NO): YES